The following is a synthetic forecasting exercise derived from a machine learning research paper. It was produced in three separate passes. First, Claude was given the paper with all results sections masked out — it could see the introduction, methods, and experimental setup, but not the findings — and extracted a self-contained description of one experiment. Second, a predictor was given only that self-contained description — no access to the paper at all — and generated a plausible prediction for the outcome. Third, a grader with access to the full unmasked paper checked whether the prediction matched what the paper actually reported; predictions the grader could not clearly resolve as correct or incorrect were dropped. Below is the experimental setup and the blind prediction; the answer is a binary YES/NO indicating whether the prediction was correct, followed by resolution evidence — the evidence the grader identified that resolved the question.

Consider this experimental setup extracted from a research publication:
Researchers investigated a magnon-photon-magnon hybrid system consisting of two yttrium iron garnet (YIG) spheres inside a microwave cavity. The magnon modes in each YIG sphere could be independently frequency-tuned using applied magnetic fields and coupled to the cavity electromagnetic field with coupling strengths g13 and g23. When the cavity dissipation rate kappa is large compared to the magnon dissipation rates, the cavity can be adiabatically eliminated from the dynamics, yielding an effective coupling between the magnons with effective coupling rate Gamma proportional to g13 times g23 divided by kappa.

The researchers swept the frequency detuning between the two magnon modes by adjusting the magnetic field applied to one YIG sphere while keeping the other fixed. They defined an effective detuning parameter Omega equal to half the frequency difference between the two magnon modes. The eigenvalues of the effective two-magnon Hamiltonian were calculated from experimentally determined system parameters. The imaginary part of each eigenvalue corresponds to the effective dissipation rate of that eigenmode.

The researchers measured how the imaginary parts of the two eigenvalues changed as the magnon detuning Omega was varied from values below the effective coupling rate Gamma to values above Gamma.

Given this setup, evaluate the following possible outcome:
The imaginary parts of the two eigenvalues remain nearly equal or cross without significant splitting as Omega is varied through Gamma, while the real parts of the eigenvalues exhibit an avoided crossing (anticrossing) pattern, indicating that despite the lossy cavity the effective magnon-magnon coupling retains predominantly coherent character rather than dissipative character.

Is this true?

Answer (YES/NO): NO